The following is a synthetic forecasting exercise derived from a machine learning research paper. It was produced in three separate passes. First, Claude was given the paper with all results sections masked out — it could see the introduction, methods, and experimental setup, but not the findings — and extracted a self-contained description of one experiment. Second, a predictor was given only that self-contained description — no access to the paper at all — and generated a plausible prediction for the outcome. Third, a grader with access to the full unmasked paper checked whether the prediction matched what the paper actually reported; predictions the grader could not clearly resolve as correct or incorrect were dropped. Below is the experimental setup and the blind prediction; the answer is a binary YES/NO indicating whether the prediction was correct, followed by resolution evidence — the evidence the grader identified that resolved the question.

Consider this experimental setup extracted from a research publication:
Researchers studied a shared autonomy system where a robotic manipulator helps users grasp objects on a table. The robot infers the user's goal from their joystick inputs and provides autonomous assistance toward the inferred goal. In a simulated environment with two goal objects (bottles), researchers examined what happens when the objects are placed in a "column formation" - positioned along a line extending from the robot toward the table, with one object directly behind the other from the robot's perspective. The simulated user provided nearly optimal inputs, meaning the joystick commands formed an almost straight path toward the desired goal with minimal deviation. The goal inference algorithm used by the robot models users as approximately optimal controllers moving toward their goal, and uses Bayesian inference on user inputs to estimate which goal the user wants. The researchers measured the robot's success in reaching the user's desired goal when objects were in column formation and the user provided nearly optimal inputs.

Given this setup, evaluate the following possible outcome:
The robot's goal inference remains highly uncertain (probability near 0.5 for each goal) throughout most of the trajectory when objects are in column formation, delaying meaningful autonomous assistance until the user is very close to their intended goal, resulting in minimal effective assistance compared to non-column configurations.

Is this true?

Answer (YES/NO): NO